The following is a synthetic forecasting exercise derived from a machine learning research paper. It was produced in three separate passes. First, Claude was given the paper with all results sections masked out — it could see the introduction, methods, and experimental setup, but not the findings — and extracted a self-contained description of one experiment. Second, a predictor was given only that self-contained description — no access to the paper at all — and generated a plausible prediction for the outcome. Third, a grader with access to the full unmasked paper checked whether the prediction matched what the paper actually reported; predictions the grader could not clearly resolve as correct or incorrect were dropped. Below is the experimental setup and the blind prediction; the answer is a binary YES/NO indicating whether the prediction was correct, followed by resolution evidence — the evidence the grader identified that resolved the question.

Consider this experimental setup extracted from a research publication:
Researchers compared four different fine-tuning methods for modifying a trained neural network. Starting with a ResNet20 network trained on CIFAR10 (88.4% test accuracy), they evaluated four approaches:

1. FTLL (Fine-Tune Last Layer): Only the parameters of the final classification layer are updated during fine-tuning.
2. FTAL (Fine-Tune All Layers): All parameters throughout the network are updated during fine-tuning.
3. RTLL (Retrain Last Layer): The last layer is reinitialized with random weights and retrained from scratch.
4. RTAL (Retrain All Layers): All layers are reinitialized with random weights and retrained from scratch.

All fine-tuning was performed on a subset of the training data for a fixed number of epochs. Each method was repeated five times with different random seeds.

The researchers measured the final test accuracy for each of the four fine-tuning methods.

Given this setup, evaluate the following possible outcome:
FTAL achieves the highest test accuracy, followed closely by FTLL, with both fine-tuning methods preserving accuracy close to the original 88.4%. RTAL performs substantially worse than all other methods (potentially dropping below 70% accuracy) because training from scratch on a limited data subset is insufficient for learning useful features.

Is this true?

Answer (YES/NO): NO